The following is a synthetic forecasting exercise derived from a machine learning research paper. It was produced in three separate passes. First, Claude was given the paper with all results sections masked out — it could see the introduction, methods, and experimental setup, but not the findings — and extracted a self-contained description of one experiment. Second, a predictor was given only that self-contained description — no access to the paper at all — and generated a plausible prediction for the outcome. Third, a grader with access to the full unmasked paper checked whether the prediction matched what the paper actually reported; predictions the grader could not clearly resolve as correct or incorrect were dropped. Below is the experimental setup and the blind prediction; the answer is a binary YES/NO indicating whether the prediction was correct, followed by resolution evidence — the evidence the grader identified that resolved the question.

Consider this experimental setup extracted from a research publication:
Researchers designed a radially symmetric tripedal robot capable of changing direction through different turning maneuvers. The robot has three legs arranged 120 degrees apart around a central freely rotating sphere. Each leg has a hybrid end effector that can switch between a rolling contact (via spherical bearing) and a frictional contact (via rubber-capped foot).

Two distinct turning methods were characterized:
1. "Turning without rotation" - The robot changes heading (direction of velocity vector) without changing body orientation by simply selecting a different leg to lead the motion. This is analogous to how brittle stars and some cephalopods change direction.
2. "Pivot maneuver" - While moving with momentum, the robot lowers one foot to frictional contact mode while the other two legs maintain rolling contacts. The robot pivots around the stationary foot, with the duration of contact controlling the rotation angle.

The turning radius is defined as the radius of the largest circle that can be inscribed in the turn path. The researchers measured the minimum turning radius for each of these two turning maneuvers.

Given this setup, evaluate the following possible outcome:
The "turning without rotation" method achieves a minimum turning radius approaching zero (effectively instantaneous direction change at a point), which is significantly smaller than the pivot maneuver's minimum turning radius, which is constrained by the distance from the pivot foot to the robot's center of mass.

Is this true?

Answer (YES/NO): YES